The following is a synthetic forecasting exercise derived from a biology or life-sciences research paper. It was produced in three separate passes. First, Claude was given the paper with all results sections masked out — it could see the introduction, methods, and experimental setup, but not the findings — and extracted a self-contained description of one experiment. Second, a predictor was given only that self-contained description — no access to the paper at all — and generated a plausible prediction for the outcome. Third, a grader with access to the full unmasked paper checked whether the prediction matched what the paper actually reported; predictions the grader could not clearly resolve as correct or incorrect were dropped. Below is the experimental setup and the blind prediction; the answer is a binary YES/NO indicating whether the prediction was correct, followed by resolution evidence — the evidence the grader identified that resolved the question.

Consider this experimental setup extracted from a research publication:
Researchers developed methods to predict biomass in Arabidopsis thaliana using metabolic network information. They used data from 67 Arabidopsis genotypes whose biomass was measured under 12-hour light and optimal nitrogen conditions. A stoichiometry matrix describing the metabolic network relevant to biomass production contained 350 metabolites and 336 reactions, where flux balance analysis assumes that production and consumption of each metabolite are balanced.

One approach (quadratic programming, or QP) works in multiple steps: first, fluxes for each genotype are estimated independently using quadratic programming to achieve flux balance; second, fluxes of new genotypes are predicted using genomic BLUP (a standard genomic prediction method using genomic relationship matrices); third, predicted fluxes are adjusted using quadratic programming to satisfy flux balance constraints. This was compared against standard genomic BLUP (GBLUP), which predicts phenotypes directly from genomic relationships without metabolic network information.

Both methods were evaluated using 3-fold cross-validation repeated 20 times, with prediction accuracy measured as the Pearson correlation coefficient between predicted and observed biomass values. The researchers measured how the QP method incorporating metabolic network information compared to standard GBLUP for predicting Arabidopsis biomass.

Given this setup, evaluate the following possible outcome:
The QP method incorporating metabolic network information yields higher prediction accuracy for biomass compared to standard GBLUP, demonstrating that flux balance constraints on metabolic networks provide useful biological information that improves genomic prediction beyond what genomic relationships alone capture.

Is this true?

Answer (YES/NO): NO